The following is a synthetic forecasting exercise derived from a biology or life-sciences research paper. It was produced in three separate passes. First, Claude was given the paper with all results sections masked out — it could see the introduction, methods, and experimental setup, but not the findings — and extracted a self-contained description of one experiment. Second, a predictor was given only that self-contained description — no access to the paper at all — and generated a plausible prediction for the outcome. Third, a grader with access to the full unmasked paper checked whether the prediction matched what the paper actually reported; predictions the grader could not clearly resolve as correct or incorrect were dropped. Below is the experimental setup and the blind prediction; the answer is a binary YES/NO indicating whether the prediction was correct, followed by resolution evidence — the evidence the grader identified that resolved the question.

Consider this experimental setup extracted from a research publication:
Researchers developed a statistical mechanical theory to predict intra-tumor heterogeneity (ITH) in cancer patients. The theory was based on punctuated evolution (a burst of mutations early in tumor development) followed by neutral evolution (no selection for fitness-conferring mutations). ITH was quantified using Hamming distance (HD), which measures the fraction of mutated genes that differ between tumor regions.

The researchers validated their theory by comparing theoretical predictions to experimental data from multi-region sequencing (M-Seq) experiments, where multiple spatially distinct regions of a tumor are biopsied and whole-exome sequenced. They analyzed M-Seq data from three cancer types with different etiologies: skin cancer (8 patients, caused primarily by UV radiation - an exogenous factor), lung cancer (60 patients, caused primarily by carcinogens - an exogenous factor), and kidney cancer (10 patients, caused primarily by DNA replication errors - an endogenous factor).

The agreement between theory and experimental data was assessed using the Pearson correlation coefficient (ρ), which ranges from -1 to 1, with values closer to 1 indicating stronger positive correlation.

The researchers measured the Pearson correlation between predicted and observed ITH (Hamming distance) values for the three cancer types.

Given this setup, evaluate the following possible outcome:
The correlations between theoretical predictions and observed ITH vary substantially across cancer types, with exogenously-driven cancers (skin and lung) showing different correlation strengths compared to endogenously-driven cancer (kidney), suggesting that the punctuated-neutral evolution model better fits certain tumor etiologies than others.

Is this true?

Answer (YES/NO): YES